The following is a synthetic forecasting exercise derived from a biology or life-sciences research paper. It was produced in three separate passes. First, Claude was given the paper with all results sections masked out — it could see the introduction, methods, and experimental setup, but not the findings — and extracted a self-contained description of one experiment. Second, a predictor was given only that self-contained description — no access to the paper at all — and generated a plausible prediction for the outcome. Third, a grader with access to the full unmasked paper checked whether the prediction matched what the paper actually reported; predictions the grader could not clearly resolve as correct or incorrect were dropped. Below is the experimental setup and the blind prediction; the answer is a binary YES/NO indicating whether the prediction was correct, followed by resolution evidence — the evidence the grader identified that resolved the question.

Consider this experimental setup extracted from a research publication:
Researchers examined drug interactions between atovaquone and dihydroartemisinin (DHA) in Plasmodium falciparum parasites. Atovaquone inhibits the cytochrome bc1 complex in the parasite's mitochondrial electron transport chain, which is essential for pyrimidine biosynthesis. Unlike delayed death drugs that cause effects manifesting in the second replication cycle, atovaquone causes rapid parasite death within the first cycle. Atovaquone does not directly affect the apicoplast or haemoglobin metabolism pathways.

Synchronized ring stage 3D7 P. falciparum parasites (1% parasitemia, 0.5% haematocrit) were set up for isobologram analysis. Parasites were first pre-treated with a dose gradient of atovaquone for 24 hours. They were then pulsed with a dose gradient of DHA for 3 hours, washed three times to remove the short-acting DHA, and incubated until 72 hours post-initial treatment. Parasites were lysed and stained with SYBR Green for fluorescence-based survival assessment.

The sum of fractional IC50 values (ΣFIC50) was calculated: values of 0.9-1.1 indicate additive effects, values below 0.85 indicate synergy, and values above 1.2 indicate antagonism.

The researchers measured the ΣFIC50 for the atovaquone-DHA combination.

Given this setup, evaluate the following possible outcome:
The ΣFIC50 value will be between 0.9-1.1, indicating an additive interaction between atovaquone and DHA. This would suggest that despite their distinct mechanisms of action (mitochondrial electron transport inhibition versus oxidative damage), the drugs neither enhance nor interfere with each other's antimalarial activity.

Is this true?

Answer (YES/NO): YES